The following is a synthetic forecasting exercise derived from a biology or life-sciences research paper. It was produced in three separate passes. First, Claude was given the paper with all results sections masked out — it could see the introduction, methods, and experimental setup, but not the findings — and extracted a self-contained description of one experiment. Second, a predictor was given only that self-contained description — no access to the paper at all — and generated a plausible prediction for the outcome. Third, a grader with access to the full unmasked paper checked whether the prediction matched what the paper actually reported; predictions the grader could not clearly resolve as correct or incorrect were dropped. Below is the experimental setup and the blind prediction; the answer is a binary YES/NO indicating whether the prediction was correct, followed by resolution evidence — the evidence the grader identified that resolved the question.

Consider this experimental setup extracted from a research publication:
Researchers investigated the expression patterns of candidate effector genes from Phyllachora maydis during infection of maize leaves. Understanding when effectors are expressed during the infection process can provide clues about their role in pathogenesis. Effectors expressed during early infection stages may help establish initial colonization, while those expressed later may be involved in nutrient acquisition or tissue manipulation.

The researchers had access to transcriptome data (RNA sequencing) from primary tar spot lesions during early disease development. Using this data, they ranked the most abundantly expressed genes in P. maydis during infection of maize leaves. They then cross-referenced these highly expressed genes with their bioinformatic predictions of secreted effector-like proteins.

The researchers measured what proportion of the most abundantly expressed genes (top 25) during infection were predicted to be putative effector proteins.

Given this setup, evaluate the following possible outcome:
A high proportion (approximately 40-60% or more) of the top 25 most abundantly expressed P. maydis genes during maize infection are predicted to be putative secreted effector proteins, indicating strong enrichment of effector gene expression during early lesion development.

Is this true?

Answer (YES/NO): NO